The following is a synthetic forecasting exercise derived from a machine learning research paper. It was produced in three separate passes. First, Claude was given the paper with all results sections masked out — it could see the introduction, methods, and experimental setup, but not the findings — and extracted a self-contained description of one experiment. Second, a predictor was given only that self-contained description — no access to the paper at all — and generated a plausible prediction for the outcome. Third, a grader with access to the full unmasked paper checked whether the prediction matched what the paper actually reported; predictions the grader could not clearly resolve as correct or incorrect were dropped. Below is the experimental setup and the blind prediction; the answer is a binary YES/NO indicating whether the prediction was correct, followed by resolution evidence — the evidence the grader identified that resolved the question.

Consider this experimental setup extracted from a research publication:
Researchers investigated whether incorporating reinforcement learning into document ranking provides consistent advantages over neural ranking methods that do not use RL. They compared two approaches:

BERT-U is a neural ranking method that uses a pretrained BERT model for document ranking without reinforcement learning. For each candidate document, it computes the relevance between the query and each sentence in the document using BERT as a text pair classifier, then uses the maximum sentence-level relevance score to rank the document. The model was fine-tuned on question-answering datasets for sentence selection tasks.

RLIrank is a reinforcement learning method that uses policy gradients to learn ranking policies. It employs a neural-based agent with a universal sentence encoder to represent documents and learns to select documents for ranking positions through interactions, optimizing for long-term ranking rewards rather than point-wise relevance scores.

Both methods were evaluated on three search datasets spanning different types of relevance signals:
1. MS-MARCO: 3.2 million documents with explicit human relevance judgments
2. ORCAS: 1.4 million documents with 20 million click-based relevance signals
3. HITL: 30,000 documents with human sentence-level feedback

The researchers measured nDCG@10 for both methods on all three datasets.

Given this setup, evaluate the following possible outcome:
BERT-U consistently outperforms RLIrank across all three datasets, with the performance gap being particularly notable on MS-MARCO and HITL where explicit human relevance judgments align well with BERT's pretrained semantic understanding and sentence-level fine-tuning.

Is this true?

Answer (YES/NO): NO